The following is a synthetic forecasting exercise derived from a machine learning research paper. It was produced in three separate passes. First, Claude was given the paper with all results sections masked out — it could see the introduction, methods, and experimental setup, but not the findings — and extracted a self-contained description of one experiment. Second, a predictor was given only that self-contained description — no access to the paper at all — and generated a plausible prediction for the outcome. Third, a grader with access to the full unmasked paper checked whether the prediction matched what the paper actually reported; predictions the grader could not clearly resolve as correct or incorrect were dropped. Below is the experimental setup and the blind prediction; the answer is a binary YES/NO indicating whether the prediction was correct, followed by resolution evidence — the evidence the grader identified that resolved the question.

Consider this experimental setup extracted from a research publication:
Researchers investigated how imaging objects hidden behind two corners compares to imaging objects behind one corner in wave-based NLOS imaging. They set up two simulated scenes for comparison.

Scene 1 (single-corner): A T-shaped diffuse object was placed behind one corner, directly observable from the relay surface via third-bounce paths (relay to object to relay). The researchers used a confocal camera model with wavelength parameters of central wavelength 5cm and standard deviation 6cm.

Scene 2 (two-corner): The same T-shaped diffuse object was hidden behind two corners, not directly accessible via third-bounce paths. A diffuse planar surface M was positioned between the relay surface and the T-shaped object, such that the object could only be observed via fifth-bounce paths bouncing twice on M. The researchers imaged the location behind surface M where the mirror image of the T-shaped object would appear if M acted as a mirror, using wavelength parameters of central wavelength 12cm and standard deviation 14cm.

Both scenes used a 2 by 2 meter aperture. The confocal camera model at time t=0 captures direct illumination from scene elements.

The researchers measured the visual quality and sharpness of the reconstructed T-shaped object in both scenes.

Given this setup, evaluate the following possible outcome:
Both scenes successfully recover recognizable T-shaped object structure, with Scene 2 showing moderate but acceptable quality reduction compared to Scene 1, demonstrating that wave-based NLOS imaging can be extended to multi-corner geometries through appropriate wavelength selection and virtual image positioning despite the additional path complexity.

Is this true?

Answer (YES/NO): YES